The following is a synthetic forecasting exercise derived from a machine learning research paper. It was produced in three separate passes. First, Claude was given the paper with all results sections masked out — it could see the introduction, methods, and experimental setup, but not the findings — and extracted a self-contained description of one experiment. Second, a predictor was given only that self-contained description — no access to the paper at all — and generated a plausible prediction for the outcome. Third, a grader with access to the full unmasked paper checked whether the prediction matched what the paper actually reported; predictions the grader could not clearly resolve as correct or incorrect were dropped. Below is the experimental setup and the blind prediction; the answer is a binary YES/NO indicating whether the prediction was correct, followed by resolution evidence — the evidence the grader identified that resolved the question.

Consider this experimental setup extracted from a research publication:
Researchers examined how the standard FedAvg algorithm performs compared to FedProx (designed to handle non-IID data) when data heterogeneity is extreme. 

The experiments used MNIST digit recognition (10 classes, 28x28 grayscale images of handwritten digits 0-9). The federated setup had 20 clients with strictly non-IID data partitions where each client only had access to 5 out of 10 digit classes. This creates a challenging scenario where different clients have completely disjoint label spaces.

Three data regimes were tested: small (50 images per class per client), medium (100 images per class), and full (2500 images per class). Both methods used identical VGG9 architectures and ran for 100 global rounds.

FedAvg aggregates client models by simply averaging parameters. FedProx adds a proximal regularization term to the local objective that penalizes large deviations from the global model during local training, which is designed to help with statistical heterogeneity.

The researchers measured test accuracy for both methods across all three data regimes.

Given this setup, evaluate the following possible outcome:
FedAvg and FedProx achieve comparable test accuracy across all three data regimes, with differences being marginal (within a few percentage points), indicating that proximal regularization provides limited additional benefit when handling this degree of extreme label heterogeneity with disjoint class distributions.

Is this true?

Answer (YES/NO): YES